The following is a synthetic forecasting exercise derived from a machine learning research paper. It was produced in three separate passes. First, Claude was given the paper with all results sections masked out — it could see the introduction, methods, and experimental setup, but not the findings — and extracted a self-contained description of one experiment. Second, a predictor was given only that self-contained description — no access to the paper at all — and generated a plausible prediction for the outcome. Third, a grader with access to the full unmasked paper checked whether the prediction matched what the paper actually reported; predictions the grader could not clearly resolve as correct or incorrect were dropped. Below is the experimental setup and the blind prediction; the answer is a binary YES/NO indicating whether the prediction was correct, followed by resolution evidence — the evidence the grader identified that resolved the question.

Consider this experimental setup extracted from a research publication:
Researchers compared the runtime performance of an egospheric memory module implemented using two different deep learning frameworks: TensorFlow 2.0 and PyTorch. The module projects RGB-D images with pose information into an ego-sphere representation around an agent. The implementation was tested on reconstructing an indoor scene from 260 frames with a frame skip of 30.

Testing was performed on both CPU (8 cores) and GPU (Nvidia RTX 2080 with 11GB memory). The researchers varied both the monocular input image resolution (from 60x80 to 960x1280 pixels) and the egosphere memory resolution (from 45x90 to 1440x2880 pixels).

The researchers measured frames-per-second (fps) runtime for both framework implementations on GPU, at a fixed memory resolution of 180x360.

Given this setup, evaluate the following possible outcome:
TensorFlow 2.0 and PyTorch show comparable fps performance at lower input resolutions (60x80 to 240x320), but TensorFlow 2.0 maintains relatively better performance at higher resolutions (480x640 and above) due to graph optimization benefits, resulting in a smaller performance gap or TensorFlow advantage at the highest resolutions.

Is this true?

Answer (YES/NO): NO